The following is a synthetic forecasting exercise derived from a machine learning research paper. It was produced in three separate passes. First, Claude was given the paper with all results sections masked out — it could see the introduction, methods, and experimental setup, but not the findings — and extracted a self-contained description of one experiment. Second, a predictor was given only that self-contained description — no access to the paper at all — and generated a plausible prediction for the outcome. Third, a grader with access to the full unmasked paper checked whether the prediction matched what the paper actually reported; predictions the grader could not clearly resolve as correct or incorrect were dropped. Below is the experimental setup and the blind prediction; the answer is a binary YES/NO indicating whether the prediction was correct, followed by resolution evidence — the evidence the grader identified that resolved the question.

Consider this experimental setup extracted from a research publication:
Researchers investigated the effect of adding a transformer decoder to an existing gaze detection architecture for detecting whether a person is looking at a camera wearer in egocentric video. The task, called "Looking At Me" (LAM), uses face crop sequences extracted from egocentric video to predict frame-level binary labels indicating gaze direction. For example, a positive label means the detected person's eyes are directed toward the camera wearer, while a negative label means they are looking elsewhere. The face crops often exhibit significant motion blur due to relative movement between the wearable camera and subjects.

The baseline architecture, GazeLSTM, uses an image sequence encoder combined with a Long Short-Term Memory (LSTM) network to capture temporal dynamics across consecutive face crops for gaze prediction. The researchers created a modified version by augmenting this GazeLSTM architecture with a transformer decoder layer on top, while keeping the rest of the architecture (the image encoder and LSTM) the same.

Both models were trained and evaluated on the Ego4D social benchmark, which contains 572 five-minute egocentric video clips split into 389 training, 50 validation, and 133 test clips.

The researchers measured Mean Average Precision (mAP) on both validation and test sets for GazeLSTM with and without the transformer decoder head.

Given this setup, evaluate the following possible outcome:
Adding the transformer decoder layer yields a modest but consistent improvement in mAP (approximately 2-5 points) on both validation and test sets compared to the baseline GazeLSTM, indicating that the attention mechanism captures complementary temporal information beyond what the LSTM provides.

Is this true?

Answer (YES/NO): NO